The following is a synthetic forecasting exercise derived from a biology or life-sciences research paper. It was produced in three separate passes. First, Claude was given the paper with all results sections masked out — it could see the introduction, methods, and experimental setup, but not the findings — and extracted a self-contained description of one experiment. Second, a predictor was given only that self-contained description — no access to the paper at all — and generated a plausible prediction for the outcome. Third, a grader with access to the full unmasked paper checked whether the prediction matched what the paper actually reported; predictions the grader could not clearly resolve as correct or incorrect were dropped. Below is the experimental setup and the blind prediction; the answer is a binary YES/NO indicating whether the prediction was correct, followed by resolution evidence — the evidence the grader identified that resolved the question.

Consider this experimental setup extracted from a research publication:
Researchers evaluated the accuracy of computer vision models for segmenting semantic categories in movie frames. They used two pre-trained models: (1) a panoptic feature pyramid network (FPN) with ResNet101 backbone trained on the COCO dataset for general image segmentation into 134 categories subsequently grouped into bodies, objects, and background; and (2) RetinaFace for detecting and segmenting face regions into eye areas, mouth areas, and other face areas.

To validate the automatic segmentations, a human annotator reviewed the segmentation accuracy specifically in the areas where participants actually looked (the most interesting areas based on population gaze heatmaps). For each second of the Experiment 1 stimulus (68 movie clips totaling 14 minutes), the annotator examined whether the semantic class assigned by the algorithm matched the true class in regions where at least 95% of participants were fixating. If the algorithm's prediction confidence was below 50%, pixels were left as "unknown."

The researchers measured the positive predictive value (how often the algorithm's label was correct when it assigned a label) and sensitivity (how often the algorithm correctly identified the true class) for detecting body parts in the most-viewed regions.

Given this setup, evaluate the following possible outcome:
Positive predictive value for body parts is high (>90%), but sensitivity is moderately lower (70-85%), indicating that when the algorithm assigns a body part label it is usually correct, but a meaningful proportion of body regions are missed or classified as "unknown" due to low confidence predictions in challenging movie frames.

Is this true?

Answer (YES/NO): NO